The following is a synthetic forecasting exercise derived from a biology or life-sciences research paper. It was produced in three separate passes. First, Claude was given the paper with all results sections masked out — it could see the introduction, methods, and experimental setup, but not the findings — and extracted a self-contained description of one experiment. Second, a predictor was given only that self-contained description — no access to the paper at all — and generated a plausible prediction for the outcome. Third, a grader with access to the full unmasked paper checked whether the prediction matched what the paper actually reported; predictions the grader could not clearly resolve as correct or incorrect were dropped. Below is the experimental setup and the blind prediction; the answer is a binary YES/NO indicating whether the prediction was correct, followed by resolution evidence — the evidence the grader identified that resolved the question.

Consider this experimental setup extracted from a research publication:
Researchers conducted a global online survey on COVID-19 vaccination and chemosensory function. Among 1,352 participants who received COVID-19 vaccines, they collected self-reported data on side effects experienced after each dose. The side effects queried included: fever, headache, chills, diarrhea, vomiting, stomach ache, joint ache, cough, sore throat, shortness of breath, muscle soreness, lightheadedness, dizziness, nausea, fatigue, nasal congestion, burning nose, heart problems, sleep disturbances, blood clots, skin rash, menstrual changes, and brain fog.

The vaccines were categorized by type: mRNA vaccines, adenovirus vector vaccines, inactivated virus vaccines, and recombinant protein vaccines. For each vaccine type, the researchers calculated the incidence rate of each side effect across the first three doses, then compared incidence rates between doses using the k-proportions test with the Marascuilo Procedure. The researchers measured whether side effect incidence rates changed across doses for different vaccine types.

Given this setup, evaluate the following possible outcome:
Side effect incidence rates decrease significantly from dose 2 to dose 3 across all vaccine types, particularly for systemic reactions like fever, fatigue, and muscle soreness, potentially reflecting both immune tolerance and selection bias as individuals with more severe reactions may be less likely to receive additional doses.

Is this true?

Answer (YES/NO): NO